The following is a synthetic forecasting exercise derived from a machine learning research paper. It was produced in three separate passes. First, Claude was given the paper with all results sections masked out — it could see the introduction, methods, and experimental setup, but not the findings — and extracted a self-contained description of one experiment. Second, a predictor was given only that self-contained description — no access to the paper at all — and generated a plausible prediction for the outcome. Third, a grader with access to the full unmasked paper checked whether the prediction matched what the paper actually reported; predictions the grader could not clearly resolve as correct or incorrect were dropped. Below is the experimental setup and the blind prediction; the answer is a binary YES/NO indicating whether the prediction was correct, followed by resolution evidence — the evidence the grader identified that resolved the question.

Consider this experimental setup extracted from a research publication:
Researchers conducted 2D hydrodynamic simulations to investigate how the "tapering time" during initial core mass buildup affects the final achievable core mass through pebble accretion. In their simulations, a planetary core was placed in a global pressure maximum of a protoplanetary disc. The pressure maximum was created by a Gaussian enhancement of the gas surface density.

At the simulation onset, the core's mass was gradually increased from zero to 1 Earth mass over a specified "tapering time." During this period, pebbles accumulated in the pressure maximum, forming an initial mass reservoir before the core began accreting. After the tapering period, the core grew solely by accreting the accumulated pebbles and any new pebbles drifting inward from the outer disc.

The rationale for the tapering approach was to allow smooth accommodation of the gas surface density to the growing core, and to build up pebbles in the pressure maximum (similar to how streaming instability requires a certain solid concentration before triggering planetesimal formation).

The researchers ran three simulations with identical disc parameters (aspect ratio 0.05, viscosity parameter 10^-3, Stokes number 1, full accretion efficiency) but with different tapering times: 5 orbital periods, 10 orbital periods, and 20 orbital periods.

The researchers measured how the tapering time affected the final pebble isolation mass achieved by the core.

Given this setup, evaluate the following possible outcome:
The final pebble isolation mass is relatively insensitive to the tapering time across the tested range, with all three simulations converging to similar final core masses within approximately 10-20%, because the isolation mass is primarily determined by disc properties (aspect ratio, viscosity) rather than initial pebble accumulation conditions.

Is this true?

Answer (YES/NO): YES